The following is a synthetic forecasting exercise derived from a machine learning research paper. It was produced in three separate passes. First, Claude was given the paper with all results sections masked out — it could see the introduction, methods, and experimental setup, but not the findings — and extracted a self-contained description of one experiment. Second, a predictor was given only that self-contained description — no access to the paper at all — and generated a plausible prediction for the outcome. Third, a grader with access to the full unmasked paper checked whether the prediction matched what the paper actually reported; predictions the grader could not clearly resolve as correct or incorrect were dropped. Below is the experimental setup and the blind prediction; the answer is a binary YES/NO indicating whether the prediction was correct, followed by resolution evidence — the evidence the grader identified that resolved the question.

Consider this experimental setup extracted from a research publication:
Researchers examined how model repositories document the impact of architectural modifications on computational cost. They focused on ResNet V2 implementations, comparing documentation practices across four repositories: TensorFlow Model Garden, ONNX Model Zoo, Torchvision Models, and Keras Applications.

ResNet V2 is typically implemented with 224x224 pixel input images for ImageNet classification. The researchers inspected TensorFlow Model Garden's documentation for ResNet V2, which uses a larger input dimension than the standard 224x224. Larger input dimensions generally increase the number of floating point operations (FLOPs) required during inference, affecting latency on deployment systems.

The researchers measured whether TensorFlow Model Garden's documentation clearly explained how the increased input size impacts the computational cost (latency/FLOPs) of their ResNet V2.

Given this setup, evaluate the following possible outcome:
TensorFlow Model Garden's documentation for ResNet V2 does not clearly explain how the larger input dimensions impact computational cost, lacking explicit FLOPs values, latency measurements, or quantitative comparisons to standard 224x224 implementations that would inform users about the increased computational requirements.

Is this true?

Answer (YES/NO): YES